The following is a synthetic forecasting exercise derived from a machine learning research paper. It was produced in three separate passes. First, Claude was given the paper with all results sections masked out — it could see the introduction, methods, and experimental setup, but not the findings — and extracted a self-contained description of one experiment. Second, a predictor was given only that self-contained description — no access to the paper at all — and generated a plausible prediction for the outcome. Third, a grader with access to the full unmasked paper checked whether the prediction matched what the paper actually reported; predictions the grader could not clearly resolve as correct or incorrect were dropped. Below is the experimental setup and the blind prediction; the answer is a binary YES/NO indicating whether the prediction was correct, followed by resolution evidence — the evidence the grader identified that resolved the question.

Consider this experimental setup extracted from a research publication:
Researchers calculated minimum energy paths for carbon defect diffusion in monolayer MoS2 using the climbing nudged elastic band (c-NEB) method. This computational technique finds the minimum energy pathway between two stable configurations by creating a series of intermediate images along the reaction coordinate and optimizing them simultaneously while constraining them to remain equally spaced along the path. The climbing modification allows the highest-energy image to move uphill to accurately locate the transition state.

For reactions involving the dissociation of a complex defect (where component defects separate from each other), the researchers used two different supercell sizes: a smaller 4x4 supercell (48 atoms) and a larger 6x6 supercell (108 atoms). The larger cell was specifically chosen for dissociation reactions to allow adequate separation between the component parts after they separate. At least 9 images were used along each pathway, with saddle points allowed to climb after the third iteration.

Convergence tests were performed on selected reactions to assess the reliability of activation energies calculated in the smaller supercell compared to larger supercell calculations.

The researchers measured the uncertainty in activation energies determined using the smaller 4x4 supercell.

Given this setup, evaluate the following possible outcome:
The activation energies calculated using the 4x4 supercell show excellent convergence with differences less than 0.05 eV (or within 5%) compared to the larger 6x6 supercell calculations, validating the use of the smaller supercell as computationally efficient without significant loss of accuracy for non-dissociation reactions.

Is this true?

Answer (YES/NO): NO